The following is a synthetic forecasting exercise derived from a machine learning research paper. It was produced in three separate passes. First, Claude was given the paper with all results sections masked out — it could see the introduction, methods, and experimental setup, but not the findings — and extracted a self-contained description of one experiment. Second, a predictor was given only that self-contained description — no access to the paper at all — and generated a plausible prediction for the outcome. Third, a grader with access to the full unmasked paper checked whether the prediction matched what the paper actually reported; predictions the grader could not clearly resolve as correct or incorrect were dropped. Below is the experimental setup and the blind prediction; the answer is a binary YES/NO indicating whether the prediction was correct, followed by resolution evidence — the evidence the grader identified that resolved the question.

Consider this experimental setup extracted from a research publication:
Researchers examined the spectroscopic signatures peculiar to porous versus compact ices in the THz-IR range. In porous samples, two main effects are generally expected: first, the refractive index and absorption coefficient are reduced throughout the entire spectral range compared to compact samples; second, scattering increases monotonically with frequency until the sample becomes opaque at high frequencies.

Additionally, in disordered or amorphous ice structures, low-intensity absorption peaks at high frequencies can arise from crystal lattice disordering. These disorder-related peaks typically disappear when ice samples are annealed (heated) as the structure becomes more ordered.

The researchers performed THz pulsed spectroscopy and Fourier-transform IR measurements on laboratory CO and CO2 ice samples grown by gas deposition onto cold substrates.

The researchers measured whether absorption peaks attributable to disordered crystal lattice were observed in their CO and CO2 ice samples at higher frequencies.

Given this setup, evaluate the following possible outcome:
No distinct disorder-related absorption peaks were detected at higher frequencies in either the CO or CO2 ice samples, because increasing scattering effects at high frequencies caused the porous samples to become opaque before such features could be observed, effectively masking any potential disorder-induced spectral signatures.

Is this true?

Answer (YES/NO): NO